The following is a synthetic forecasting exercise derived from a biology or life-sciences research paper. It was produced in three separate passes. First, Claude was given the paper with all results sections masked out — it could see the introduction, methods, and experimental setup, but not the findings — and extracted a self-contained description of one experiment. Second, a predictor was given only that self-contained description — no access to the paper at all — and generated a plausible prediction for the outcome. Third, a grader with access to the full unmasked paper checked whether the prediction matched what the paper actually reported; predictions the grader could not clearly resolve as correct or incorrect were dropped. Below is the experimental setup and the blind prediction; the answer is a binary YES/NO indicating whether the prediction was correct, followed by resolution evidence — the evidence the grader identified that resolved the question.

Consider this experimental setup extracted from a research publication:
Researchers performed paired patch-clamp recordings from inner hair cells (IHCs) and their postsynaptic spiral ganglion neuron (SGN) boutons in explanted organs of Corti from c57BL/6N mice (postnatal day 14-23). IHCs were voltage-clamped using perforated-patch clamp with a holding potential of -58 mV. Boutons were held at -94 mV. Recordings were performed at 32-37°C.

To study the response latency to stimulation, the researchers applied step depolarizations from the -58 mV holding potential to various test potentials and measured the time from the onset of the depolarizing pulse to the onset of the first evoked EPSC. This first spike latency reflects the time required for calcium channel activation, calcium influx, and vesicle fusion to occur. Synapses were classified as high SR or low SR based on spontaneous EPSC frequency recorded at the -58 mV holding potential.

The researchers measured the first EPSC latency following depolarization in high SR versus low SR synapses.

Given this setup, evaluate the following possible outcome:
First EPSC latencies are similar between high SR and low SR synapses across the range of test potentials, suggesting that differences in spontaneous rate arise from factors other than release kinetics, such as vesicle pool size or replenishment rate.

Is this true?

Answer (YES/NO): NO